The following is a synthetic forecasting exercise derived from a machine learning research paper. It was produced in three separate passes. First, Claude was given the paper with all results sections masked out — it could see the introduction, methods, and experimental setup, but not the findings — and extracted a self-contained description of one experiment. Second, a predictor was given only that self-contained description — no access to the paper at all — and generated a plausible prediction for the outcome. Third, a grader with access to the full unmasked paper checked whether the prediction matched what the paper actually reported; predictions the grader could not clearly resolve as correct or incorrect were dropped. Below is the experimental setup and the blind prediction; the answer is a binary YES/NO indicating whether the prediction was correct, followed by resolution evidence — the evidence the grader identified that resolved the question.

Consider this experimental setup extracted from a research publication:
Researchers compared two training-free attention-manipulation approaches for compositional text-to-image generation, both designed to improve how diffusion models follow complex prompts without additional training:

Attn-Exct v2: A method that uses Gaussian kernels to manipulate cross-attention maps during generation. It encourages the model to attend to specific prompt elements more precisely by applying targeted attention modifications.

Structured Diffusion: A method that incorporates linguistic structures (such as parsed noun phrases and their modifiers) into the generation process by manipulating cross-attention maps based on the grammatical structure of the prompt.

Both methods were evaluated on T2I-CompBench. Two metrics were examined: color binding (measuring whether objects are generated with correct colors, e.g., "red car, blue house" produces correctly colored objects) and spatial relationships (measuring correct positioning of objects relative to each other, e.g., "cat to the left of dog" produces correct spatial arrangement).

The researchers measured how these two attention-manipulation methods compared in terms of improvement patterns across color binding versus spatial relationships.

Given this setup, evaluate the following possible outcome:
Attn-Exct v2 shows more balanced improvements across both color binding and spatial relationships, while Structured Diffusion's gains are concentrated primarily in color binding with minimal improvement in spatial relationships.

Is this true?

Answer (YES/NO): NO